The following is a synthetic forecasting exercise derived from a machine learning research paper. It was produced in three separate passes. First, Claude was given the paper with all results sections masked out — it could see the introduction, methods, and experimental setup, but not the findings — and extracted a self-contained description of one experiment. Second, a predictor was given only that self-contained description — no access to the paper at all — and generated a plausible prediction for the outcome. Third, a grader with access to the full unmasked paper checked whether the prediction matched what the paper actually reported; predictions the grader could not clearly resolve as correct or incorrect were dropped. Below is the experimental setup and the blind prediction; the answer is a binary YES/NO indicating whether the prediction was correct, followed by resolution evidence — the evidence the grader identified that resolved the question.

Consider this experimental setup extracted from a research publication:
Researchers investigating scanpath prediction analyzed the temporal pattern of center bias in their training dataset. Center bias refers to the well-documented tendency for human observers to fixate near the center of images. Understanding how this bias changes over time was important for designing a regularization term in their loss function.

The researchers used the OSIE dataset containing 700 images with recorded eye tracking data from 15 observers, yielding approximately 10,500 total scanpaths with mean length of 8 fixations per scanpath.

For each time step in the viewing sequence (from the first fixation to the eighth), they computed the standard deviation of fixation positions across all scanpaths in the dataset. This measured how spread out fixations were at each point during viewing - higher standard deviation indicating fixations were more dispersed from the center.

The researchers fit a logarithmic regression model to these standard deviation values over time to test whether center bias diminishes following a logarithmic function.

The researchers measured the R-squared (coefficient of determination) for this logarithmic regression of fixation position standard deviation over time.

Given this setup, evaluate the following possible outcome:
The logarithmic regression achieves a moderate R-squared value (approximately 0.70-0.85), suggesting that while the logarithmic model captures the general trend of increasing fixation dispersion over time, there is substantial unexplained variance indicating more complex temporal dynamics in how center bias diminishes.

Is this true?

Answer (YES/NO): NO